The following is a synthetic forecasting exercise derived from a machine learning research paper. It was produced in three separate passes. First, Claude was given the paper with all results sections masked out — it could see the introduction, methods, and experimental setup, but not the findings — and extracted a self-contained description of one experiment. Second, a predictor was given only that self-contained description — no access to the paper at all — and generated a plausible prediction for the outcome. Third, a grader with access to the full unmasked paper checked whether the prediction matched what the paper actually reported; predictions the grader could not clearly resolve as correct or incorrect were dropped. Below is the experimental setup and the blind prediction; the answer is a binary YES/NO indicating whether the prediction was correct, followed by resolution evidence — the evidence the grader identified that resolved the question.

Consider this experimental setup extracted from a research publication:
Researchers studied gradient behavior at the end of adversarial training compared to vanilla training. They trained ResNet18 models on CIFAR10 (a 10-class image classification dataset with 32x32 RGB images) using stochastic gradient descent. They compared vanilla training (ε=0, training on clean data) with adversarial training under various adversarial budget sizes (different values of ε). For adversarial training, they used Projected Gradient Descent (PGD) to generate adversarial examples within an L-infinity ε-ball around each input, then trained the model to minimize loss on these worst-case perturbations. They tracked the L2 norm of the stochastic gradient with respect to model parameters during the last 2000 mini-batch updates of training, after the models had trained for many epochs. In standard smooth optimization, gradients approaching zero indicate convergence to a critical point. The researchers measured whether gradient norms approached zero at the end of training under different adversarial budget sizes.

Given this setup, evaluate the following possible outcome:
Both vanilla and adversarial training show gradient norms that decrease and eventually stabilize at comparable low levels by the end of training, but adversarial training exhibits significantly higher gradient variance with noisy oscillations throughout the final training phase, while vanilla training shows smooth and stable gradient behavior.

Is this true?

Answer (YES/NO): NO